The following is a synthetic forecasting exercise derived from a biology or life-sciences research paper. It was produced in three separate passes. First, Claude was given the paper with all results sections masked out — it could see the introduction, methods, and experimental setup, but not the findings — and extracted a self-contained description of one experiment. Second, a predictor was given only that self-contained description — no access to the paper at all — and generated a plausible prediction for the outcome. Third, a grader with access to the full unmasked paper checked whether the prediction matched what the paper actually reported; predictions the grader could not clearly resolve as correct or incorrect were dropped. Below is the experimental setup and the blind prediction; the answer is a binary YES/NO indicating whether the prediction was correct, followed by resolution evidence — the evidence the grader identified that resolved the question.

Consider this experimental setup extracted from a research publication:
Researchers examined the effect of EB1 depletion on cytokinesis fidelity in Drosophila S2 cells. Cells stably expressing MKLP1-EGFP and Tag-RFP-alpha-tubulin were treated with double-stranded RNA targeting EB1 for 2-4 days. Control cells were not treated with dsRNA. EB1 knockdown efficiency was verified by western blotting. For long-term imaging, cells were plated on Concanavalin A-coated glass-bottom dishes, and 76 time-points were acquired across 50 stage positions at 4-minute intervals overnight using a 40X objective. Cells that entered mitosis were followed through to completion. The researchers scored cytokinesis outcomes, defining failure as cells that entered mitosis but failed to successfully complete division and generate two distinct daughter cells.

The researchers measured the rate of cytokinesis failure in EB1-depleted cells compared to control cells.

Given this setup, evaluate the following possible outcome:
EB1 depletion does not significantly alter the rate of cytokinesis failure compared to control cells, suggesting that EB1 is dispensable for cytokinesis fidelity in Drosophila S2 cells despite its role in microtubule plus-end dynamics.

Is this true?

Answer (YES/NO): NO